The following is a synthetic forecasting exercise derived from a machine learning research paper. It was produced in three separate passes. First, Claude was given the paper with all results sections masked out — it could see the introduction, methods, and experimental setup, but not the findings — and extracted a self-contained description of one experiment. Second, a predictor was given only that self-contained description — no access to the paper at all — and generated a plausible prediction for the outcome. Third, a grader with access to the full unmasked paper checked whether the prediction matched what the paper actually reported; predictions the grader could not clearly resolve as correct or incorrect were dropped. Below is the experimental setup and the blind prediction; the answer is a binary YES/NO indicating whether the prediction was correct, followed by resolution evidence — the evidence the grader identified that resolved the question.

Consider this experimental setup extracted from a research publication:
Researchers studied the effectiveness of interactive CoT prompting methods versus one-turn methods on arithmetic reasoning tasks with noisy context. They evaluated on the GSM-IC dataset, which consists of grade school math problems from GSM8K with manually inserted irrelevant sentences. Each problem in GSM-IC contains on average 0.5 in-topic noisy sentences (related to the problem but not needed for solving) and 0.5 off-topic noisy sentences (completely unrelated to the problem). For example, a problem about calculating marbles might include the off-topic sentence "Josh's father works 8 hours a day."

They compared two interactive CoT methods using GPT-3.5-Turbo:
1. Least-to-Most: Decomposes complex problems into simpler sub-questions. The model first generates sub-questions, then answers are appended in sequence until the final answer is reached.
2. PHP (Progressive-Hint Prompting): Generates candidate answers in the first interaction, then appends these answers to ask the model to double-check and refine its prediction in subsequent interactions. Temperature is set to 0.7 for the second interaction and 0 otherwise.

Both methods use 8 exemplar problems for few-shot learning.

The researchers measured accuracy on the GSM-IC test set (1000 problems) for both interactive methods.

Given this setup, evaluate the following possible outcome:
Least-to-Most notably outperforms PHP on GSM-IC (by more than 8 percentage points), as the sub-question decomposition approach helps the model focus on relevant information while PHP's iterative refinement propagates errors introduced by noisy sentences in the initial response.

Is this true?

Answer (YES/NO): NO